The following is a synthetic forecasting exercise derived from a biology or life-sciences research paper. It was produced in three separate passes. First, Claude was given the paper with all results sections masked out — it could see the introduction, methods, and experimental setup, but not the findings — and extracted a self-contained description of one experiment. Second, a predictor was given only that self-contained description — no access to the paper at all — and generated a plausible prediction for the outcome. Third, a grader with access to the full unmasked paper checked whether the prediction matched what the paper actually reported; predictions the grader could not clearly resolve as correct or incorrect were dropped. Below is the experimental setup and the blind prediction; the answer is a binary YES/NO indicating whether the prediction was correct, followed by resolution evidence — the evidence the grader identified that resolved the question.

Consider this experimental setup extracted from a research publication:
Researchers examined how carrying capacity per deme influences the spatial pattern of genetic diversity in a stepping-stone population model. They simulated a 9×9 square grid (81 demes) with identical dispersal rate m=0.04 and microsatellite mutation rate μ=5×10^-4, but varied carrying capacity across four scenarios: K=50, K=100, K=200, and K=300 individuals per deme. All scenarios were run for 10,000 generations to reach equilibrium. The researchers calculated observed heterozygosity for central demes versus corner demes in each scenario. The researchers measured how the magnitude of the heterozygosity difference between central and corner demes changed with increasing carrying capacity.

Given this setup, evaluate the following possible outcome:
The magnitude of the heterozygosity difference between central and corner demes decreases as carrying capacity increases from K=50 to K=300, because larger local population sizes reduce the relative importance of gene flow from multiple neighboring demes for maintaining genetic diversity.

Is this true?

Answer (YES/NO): YES